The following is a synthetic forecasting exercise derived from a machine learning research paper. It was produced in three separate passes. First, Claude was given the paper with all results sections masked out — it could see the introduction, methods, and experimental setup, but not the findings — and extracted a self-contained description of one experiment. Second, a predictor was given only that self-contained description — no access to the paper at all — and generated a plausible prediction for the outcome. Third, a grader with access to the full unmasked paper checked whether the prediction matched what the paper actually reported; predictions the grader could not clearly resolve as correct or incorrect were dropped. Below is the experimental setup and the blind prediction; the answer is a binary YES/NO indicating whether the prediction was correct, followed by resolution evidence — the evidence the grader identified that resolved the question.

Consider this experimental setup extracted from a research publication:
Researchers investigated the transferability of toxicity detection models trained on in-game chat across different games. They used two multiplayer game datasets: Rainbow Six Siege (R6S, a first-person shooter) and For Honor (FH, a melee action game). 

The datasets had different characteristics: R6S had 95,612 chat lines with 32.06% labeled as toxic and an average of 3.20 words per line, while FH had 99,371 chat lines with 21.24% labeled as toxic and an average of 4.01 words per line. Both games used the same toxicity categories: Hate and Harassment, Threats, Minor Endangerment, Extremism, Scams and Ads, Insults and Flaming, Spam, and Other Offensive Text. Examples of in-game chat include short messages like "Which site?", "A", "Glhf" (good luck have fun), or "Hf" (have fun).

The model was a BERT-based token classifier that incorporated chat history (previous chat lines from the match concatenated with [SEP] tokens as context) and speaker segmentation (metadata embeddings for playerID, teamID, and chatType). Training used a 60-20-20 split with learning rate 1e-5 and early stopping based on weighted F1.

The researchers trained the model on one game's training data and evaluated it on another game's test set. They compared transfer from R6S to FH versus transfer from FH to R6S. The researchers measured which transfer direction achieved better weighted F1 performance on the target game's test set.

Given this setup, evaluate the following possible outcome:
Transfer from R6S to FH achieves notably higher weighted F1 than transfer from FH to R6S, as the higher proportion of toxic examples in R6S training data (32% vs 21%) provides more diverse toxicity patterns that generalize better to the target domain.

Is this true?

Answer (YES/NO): YES